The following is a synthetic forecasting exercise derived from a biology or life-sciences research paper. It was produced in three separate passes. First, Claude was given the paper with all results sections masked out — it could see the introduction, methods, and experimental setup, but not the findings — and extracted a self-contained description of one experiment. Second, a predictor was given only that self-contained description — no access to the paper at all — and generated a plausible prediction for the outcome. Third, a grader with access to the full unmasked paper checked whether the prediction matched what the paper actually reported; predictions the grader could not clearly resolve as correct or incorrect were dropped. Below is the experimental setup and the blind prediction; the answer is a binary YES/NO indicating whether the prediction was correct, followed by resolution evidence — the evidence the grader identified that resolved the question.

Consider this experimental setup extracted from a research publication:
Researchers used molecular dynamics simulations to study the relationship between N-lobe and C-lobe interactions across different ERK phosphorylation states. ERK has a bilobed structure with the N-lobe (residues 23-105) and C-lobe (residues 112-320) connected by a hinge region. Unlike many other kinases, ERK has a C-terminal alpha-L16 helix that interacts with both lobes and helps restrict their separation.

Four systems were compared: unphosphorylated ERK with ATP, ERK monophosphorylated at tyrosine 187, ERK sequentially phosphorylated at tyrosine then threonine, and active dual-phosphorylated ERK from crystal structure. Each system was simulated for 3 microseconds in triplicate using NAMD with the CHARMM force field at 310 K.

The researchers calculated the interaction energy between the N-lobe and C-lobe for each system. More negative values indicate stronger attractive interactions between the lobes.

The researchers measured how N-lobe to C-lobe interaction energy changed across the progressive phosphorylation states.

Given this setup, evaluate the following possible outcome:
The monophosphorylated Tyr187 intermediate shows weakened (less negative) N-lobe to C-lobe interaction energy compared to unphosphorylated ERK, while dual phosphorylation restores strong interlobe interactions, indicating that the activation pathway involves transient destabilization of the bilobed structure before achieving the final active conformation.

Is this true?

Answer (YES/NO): NO